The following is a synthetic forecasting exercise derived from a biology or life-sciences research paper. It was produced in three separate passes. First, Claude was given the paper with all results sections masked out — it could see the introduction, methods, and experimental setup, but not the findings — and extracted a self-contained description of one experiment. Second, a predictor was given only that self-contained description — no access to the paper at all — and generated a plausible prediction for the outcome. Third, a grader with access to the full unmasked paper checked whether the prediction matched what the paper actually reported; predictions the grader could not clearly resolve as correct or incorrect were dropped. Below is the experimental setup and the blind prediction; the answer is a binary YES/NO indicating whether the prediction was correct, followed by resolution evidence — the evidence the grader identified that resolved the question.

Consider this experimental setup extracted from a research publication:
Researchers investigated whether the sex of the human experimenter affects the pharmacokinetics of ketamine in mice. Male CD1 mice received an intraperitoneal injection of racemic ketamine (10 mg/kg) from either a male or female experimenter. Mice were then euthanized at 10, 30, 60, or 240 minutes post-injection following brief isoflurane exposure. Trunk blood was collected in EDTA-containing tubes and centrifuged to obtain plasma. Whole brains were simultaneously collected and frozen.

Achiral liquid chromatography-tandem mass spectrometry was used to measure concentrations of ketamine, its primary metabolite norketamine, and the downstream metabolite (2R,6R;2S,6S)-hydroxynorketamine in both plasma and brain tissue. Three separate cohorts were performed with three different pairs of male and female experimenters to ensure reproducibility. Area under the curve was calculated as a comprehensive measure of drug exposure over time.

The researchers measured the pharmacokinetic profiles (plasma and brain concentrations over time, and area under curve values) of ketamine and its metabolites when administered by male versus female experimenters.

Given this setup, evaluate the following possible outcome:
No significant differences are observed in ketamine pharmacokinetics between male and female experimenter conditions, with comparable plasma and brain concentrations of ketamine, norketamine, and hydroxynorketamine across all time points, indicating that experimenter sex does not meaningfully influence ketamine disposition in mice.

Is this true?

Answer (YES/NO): YES